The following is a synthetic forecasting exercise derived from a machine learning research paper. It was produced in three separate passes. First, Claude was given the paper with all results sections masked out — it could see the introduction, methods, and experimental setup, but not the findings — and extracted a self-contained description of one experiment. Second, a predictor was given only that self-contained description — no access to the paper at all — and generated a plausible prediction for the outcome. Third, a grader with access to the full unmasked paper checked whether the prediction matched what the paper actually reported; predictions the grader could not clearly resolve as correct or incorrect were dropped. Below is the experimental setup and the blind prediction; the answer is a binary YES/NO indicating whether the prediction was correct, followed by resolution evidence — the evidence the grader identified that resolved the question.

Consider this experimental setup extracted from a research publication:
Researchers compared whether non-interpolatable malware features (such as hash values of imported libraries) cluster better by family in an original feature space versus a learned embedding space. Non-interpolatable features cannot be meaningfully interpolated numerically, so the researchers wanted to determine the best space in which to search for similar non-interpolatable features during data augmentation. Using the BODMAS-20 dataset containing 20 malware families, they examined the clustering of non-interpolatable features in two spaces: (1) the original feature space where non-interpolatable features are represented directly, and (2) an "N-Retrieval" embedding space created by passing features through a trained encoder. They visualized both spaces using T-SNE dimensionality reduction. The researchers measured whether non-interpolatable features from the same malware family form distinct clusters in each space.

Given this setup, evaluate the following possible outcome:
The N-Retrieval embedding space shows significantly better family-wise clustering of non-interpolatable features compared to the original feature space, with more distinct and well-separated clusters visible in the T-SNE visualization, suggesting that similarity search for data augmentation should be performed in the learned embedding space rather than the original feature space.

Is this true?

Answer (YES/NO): YES